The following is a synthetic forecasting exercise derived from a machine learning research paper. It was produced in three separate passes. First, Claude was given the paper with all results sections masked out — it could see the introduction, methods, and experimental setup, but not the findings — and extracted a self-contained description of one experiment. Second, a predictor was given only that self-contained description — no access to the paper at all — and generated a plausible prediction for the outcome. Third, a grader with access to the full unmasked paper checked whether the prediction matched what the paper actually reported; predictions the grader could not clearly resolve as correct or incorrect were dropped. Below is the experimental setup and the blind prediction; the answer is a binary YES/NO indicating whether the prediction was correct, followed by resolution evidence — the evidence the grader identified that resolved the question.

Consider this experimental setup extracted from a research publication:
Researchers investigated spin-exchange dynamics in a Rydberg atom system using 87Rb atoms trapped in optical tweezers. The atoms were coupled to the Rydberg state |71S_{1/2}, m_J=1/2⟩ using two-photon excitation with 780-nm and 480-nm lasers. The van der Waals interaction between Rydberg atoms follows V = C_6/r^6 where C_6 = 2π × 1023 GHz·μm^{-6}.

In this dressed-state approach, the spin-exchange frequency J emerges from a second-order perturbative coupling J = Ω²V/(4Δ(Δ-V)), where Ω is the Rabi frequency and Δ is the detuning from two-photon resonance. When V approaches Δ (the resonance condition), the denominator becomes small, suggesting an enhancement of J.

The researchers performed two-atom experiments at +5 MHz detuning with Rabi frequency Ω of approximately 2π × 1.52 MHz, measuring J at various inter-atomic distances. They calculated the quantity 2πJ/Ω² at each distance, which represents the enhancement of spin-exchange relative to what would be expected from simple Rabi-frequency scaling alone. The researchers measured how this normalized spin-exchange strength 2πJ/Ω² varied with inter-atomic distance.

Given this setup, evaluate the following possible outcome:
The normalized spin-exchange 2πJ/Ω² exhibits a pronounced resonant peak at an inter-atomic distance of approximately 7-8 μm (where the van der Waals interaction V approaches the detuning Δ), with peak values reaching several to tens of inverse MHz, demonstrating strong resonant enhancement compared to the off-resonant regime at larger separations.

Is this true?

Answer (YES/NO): NO